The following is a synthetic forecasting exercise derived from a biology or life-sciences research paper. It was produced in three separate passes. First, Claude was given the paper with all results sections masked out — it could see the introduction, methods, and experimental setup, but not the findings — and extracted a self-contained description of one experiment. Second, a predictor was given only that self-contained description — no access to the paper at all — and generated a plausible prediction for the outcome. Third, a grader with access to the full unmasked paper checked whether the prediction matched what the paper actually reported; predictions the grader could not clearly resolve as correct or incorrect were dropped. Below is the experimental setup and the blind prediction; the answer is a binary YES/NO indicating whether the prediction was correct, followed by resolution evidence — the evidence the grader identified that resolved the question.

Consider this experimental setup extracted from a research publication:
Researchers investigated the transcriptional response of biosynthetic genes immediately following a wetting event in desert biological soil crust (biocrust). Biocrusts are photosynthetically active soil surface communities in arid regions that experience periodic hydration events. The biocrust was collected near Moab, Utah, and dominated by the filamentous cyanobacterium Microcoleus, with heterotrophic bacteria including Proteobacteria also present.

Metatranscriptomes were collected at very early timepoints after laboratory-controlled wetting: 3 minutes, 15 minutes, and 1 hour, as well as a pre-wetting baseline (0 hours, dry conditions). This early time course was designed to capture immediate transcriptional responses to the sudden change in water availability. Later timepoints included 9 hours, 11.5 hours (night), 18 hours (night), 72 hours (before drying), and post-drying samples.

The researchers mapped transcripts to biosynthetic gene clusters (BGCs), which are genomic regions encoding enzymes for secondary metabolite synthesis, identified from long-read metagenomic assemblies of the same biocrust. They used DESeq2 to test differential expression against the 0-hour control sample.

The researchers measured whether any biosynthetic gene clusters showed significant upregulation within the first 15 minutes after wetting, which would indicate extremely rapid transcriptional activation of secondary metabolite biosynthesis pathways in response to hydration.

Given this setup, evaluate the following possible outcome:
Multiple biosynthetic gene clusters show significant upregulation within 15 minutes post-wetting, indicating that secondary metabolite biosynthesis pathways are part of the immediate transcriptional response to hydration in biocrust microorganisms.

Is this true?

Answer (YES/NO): NO